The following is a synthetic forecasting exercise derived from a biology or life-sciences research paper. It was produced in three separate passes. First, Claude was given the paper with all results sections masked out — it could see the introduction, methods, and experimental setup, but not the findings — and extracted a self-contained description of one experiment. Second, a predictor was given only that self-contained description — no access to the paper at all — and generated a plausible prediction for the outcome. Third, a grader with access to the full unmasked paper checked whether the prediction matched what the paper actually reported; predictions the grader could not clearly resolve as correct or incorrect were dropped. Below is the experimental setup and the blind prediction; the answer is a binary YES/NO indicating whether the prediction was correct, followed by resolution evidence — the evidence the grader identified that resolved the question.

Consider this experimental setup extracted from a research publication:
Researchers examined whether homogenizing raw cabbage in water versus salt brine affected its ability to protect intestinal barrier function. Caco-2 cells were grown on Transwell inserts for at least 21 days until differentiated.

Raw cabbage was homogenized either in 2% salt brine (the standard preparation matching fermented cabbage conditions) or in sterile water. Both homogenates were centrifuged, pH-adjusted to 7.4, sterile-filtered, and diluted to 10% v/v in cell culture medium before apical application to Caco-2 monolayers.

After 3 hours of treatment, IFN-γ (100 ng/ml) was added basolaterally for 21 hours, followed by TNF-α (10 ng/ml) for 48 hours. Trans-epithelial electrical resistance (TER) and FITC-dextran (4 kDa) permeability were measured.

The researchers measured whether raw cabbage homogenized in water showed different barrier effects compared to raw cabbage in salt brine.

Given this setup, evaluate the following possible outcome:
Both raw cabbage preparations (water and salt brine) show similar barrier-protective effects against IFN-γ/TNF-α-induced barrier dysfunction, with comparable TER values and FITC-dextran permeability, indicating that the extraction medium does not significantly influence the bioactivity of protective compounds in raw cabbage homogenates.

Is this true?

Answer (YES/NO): NO